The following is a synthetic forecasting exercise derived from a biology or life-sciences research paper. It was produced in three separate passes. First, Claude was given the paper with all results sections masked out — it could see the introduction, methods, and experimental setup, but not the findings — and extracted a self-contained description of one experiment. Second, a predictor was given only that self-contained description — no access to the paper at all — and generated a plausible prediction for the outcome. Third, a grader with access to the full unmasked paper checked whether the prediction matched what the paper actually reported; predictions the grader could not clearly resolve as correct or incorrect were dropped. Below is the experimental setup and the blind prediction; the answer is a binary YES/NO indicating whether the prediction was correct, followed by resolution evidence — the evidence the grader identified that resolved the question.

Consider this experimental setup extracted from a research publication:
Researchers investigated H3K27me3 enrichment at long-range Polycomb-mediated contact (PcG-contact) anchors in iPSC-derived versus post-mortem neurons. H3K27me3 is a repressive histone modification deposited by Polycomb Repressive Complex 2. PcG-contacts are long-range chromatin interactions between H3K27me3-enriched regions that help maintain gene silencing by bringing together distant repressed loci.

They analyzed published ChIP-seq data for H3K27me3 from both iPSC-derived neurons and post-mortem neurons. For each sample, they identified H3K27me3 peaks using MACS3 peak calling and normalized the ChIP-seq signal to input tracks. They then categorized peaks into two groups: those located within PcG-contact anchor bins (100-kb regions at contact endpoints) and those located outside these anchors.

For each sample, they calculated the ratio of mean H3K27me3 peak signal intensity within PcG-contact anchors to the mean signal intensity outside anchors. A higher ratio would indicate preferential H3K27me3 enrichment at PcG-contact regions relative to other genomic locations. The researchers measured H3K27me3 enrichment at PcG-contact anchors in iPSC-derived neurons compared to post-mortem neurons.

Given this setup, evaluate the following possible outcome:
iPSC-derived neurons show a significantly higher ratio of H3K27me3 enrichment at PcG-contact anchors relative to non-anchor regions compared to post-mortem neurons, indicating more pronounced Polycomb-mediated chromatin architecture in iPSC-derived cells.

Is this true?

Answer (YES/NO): NO